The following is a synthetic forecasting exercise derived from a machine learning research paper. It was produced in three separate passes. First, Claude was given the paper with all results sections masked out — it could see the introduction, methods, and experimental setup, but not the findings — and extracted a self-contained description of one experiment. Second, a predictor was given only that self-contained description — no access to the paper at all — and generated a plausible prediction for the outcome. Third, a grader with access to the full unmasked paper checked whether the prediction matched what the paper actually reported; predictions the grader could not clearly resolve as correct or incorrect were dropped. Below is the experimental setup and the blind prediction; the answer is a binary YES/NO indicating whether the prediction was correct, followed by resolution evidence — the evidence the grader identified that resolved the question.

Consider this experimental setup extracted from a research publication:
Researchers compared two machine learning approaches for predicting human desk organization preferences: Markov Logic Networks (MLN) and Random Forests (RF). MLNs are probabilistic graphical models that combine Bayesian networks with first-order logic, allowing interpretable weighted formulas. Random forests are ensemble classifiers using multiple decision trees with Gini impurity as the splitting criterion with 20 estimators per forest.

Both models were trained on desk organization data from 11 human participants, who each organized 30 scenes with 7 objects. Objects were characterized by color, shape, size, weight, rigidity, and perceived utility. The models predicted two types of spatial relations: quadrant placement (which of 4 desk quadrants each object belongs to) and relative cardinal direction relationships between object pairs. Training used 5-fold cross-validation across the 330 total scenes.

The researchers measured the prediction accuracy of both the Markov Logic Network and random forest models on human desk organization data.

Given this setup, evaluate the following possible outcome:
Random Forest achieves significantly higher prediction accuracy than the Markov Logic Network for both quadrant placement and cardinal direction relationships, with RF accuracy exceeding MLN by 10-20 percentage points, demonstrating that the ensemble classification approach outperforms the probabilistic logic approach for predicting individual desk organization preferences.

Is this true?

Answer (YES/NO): NO